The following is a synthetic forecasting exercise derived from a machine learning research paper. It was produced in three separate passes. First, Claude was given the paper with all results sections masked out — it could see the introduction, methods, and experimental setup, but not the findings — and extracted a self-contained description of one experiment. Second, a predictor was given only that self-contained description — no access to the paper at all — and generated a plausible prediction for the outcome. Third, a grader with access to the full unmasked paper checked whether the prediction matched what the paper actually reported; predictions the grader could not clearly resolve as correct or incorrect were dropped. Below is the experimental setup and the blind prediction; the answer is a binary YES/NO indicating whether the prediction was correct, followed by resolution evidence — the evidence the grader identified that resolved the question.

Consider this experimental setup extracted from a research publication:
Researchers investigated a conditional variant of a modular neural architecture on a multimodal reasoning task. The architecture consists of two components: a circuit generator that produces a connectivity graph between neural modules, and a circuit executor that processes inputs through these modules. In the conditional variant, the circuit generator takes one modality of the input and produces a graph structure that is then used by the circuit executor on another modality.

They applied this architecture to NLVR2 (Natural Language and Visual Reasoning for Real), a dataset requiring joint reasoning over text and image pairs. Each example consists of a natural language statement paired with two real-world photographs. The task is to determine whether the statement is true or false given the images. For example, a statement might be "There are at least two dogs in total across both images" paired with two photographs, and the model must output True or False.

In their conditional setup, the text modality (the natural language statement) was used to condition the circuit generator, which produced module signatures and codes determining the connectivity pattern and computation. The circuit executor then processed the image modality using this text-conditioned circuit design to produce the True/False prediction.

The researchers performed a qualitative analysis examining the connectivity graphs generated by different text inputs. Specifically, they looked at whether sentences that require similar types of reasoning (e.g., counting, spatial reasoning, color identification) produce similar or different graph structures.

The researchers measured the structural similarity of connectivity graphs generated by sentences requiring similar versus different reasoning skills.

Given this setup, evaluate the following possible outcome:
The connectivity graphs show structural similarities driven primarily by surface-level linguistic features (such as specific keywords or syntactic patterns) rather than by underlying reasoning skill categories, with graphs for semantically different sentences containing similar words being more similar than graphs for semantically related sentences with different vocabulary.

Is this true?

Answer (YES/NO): NO